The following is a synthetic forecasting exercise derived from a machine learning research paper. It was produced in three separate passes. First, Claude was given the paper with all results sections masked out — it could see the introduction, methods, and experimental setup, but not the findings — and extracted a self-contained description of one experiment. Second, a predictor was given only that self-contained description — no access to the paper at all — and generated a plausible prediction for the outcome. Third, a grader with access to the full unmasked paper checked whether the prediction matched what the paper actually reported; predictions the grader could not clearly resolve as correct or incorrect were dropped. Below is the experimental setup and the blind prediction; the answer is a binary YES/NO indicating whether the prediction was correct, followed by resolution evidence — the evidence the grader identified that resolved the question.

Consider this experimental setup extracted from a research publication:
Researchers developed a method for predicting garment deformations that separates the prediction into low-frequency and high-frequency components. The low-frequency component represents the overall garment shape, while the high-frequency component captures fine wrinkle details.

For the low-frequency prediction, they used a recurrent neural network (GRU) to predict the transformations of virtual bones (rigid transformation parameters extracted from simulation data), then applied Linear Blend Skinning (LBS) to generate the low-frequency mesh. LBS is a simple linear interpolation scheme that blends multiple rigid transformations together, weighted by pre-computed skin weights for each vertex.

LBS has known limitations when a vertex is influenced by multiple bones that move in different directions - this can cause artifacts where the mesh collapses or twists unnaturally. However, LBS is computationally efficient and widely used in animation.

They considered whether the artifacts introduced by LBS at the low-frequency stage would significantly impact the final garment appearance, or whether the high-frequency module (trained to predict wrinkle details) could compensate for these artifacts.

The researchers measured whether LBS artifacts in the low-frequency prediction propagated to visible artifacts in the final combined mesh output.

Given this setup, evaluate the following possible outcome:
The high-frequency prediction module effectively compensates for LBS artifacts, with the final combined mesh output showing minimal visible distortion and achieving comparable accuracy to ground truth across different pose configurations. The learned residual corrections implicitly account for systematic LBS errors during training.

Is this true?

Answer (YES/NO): NO